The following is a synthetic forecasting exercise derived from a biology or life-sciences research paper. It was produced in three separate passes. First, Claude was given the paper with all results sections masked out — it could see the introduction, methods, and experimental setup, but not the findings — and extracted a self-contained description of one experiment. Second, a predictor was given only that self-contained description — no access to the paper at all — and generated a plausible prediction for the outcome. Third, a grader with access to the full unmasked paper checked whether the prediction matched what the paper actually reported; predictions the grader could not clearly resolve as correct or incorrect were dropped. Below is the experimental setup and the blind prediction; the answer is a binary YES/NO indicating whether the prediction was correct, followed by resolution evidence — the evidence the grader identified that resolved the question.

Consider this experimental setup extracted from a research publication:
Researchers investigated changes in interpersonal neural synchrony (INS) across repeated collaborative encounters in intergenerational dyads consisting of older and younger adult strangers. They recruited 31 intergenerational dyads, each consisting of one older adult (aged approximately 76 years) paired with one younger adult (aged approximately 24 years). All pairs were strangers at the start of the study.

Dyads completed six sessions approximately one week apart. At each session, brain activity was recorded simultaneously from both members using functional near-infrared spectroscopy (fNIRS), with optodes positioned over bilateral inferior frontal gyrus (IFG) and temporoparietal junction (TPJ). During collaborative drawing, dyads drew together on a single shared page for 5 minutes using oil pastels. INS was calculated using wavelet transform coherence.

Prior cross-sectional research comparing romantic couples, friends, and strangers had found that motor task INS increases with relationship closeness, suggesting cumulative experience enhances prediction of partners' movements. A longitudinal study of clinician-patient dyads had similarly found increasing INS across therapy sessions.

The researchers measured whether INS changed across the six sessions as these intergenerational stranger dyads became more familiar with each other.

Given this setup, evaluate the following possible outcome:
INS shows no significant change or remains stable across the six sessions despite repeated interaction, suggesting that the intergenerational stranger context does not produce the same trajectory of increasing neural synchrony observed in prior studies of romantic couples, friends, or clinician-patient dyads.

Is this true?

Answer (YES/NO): NO